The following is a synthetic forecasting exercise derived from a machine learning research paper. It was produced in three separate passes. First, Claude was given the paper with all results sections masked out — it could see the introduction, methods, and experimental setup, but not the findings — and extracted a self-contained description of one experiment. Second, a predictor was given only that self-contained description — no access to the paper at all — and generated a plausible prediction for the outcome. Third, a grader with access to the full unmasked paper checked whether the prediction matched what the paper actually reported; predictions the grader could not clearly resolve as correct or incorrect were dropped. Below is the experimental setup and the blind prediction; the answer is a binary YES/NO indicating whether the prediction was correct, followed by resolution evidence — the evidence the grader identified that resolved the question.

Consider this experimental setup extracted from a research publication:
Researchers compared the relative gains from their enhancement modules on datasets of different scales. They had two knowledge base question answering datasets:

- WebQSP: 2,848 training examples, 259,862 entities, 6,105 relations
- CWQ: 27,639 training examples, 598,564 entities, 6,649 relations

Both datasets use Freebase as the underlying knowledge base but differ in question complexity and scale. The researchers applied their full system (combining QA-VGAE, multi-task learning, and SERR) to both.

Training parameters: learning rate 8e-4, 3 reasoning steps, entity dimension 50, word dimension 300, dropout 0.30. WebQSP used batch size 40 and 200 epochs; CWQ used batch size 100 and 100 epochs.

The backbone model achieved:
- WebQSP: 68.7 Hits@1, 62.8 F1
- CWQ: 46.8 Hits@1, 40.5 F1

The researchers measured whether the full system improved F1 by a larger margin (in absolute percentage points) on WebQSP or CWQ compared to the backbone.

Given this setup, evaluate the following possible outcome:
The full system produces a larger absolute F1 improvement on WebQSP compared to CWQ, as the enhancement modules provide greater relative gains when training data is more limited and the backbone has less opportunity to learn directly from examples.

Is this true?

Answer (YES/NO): NO